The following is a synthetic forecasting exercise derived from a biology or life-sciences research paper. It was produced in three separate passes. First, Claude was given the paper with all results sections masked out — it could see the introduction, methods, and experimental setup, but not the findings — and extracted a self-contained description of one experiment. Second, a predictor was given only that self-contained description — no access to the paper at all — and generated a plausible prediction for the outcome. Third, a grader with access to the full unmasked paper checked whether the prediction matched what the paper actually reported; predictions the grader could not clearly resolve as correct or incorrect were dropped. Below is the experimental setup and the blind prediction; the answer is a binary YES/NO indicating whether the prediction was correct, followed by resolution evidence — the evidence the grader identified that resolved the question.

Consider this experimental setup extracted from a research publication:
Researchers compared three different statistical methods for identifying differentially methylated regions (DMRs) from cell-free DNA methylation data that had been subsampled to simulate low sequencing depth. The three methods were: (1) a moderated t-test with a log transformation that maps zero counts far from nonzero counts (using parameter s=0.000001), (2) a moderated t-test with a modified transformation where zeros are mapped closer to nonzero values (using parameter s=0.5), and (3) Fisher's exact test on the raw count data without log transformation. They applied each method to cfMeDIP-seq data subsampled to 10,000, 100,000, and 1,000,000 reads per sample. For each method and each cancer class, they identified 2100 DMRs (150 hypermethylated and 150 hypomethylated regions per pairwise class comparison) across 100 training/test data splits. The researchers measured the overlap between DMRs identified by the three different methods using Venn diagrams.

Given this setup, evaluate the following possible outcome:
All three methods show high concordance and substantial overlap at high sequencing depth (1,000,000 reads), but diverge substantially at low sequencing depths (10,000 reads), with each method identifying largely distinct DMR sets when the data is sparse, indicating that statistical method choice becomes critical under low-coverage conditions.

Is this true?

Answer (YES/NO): NO